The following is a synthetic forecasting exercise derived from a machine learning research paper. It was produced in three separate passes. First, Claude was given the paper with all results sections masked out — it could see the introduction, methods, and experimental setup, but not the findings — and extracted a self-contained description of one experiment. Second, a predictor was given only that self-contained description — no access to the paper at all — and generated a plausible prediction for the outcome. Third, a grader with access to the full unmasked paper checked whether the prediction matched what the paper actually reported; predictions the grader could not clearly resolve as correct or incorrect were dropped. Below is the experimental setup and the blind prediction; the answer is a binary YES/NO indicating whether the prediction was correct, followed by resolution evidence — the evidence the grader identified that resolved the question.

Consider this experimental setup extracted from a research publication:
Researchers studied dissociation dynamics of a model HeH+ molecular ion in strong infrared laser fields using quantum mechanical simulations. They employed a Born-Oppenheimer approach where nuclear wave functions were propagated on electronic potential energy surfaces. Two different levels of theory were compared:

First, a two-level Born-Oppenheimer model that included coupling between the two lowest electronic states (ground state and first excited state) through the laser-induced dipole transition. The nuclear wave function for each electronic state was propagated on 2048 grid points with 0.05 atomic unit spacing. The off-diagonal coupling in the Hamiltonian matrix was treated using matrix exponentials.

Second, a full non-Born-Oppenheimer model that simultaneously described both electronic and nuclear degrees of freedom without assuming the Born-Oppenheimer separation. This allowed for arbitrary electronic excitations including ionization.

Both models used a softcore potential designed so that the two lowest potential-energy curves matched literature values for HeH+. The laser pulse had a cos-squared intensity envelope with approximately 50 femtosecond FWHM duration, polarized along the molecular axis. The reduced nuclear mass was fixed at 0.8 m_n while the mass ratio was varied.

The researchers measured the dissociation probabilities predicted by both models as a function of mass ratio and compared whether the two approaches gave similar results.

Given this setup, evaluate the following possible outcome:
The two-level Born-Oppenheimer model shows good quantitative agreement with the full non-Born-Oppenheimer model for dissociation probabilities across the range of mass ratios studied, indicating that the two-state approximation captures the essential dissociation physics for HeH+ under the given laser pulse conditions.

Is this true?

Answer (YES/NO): YES